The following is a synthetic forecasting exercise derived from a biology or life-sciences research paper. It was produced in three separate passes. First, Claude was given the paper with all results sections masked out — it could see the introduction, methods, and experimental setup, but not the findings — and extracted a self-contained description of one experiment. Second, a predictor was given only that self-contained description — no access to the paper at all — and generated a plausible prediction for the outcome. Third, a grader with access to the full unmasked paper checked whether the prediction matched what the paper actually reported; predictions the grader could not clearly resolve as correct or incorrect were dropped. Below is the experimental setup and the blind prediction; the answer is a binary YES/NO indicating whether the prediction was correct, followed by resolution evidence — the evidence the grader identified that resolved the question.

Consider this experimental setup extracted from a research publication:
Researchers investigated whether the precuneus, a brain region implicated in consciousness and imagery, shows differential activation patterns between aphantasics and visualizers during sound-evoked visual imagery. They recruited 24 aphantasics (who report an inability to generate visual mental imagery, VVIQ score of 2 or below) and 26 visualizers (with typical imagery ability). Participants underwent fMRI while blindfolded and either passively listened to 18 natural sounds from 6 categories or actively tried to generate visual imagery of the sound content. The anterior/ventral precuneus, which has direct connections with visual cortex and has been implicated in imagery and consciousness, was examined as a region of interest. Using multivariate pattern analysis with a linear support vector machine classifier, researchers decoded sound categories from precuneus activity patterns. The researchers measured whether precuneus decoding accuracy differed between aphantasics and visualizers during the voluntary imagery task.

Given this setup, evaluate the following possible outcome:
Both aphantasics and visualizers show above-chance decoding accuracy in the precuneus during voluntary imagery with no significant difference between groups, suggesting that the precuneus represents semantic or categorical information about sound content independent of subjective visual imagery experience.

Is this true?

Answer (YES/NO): NO